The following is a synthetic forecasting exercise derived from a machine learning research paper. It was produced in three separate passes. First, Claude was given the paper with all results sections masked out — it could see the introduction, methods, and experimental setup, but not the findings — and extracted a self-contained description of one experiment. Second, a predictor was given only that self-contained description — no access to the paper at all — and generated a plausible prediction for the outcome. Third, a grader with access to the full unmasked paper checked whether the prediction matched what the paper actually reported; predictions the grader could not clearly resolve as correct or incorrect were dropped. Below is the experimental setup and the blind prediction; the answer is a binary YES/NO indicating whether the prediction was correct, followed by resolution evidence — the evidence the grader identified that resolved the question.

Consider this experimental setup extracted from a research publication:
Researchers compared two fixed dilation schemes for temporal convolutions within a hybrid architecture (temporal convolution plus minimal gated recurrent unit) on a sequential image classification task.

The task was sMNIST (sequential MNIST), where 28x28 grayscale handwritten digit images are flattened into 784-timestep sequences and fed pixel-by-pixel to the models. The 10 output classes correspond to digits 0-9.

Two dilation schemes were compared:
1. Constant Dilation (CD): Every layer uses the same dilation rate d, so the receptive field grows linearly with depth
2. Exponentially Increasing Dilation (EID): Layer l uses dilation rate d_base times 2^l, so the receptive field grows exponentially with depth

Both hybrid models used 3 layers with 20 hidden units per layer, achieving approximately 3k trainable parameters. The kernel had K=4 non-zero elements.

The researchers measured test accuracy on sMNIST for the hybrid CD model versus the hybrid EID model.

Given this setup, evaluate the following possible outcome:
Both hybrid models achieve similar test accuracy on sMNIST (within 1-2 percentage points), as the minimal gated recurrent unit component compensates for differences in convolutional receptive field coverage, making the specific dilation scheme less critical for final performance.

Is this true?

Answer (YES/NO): YES